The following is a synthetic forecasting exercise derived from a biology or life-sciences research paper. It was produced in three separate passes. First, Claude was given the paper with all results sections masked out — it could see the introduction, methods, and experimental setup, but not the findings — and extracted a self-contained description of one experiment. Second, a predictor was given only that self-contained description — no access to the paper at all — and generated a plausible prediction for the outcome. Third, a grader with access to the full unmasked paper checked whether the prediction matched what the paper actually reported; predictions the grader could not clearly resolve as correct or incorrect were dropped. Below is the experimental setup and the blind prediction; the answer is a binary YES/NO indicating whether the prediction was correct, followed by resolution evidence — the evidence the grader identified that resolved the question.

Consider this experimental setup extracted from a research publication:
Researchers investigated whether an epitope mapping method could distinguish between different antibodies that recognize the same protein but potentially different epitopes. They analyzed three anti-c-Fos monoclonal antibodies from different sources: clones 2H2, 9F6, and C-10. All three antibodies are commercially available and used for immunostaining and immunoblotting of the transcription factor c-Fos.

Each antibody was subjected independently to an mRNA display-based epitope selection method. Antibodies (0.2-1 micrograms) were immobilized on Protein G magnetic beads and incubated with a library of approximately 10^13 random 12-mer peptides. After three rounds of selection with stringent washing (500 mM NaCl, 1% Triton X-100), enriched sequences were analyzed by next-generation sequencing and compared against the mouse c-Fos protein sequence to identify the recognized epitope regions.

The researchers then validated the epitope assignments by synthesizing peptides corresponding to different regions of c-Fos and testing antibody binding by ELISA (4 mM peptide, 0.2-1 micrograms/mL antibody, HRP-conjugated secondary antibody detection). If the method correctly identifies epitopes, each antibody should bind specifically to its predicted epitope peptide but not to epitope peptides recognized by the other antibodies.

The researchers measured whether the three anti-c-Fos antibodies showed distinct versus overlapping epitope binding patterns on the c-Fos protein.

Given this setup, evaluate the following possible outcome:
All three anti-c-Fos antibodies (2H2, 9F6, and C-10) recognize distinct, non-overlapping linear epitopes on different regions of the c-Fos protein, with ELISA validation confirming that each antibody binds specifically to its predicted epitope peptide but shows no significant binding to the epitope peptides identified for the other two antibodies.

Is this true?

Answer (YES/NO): YES